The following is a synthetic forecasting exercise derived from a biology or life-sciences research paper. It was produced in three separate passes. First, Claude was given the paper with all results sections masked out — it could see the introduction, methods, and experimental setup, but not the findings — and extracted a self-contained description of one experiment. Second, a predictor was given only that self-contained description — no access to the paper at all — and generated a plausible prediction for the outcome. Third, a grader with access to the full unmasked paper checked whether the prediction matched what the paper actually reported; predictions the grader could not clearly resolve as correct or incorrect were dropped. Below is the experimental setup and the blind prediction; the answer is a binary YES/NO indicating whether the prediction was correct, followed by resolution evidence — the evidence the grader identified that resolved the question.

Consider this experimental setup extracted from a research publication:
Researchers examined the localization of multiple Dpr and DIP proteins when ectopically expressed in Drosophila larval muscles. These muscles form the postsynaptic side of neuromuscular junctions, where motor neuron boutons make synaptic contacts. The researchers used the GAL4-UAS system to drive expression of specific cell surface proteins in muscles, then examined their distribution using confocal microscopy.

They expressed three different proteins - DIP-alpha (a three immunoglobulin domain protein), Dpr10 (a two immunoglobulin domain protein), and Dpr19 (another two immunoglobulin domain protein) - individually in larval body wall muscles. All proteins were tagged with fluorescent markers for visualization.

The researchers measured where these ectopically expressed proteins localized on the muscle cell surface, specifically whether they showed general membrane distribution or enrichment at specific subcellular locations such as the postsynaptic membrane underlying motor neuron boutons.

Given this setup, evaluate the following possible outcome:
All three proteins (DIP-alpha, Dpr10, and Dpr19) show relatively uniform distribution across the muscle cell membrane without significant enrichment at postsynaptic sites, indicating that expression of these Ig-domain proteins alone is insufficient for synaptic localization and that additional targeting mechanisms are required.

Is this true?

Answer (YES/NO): NO